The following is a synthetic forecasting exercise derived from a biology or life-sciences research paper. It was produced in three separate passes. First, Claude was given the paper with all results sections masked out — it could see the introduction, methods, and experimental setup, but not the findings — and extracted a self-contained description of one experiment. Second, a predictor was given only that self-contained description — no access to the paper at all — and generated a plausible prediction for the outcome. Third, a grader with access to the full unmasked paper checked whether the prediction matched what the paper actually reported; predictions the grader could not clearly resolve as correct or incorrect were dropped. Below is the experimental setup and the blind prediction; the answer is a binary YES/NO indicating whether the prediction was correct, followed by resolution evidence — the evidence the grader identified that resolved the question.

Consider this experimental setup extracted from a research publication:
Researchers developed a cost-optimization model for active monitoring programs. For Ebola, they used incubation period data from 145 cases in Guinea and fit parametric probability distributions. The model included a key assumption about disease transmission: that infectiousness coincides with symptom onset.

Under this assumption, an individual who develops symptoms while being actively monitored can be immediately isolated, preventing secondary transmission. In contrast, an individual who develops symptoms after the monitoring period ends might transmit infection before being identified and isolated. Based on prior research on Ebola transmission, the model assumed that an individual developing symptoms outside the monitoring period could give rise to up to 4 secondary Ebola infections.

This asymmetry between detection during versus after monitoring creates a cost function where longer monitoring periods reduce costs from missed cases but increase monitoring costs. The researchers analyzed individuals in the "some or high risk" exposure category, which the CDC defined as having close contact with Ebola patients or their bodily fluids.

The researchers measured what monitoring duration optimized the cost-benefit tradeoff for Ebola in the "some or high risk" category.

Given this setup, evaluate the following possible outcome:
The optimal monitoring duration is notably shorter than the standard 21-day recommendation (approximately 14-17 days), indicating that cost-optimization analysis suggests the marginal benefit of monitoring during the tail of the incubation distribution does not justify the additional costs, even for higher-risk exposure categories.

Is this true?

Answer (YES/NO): NO